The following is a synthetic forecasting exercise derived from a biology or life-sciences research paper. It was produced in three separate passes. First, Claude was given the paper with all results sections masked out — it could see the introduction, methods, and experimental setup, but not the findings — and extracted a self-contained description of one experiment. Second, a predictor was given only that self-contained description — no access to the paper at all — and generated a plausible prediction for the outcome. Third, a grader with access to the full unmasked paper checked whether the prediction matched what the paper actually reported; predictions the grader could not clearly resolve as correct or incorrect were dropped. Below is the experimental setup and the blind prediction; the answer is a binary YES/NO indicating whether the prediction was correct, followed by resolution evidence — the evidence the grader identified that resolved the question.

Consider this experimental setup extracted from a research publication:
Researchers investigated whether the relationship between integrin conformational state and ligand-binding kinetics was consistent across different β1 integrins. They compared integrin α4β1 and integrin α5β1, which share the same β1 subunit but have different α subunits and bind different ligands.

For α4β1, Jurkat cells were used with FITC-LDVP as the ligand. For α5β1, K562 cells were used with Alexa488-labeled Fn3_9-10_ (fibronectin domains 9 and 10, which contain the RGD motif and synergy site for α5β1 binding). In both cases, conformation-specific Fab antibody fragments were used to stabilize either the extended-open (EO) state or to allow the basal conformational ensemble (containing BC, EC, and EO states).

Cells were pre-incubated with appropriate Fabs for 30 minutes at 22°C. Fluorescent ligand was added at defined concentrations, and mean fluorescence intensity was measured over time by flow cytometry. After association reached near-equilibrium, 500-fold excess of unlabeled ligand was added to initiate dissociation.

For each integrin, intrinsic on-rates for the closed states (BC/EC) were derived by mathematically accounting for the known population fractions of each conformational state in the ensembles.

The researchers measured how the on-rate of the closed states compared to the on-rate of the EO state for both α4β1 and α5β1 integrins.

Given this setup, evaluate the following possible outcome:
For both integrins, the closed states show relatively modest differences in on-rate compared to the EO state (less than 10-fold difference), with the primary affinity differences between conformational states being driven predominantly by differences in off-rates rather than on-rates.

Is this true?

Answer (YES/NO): NO